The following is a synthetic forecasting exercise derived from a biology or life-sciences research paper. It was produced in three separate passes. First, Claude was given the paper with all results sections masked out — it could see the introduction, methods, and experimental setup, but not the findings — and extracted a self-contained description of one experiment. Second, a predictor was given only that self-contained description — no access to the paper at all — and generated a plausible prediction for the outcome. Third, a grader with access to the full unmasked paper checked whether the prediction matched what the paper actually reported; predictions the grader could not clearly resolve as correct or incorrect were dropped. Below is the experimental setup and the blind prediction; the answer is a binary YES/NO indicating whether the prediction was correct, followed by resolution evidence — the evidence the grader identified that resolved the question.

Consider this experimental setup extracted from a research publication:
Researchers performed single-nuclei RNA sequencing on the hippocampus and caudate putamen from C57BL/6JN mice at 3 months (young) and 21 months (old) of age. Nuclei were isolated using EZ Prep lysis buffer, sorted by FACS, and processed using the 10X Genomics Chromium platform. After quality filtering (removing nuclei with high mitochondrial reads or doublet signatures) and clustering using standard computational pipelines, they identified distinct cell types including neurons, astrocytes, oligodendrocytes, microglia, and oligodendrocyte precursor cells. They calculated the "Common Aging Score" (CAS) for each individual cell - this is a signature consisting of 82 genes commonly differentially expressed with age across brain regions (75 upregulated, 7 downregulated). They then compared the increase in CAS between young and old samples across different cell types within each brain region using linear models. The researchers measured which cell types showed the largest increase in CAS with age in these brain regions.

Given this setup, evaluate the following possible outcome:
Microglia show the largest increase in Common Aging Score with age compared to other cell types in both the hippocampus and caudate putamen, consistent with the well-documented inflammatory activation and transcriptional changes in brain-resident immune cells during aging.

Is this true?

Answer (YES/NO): NO